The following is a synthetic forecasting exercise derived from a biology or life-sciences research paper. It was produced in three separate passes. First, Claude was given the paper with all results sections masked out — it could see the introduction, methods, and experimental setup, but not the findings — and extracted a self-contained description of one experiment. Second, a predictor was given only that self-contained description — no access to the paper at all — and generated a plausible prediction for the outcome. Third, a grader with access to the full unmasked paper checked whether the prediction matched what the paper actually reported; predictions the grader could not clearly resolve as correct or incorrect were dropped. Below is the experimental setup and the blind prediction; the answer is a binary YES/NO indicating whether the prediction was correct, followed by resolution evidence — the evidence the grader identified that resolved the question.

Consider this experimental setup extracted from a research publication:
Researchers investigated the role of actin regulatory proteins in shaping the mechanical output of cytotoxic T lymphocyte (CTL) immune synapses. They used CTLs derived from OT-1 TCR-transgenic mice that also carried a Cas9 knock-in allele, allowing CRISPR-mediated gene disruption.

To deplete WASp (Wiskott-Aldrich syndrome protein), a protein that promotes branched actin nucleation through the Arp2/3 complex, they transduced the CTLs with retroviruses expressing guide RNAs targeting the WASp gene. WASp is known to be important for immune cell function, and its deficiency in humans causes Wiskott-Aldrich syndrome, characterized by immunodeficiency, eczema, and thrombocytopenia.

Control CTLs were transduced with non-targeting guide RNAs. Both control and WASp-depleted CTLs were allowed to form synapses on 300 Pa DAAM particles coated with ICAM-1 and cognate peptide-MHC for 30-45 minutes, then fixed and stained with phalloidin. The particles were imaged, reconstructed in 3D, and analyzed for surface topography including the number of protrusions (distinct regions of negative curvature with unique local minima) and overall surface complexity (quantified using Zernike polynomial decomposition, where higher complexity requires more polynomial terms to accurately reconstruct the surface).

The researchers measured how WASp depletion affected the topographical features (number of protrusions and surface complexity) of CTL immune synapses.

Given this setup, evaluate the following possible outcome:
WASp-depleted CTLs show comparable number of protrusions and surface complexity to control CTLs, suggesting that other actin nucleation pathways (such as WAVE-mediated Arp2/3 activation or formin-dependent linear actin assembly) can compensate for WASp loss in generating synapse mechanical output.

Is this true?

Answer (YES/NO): NO